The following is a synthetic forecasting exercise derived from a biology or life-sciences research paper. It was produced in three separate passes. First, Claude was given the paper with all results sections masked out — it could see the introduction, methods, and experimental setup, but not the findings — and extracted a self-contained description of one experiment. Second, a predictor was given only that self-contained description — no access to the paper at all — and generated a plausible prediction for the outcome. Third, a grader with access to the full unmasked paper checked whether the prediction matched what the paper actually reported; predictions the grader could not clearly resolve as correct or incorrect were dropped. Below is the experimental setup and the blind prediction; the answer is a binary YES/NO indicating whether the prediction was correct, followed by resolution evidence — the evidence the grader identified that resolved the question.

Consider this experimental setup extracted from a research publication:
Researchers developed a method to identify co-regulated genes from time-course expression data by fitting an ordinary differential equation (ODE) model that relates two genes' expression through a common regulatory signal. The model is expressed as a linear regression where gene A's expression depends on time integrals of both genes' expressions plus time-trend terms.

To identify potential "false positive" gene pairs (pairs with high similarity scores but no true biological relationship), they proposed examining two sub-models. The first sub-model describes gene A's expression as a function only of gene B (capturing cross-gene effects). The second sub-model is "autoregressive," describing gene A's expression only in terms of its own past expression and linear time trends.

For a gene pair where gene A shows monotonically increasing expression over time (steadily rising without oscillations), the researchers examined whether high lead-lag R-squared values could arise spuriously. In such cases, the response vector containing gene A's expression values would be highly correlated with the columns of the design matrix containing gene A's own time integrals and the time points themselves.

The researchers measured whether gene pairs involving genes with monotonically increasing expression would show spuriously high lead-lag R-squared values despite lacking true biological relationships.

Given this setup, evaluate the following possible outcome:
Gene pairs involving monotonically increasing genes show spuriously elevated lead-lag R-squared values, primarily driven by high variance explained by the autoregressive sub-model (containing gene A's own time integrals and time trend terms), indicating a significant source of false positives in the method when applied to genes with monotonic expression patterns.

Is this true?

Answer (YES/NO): YES